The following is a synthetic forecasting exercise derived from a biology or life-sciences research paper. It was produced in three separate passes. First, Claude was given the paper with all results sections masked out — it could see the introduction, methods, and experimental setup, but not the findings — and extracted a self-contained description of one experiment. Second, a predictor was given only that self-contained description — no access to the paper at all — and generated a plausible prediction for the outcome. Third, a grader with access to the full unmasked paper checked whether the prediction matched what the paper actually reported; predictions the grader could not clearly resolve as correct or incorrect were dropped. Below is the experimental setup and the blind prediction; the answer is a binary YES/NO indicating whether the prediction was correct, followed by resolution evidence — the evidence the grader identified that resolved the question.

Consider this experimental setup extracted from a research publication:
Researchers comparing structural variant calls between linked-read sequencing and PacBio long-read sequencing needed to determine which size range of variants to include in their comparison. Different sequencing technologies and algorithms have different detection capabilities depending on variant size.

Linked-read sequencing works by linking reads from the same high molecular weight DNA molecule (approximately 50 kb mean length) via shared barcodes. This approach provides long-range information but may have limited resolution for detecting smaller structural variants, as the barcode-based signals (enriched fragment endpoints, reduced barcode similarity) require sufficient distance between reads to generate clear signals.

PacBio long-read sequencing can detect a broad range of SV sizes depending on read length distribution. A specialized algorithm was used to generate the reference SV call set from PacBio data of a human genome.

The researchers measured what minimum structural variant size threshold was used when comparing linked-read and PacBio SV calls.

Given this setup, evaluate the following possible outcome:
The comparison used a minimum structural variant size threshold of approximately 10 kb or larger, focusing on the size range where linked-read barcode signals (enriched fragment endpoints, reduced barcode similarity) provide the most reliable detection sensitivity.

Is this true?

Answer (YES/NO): YES